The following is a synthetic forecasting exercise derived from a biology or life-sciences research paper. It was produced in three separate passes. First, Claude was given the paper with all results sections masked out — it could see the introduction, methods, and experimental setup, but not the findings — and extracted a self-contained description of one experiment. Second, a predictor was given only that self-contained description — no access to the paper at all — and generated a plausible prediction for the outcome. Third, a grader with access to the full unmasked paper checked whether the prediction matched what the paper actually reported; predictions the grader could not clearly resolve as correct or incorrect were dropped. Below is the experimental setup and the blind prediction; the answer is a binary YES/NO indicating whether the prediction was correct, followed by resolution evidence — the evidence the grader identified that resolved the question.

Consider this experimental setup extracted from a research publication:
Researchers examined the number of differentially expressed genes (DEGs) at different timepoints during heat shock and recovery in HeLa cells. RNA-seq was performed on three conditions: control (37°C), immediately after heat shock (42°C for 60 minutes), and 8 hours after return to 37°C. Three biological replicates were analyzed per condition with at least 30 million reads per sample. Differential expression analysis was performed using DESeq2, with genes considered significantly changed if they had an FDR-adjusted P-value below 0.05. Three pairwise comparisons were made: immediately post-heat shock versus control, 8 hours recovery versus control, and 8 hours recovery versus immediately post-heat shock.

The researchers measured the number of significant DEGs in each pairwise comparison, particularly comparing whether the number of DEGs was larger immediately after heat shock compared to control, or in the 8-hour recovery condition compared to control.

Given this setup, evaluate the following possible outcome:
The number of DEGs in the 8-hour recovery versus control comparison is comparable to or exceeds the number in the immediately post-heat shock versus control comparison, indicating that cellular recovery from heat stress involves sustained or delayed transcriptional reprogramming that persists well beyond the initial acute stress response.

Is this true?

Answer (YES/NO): YES